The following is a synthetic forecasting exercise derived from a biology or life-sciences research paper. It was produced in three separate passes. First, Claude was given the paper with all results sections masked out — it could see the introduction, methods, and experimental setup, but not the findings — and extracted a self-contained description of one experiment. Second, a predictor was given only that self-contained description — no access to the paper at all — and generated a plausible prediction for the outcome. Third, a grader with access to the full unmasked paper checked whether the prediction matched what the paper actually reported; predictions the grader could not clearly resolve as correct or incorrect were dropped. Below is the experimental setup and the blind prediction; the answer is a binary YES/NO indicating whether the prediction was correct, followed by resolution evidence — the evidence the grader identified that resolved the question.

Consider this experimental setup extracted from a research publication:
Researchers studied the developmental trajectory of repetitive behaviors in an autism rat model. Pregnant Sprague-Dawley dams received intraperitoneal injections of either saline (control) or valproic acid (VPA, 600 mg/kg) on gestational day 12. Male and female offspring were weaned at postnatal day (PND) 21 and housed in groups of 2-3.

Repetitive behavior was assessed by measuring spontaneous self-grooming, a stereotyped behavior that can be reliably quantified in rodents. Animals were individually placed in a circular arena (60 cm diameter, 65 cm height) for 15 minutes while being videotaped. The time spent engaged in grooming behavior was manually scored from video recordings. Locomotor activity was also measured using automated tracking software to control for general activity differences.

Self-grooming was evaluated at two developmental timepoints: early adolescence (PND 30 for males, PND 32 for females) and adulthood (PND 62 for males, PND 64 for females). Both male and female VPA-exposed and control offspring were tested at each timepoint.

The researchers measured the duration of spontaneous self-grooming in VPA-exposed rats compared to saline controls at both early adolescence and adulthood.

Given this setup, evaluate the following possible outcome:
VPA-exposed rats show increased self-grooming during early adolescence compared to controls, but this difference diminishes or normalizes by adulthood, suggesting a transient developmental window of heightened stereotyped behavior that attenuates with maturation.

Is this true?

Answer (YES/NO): YES